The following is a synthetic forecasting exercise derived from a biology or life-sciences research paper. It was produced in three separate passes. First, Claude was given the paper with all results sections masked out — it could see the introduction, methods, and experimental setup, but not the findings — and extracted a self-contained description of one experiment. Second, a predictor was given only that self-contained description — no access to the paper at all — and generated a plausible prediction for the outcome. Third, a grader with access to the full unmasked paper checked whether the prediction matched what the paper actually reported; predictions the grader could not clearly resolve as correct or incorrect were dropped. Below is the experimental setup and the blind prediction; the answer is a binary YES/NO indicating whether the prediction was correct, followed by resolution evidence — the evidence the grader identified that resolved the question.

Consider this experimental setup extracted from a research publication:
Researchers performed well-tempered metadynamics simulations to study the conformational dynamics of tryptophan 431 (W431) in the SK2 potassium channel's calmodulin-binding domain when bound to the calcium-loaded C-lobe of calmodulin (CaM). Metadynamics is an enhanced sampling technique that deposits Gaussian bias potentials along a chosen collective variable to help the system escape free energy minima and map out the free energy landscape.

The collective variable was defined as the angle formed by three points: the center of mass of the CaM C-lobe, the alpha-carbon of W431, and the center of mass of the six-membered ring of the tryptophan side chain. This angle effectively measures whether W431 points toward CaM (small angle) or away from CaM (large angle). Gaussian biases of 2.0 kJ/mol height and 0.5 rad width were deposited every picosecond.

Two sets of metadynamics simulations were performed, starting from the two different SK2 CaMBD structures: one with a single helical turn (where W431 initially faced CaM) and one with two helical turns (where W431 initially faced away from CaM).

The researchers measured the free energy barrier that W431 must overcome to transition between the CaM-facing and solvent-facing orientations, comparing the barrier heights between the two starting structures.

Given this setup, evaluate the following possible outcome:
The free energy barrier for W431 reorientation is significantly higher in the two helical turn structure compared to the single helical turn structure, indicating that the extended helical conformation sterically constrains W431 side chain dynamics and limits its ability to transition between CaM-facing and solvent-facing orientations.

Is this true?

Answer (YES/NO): NO